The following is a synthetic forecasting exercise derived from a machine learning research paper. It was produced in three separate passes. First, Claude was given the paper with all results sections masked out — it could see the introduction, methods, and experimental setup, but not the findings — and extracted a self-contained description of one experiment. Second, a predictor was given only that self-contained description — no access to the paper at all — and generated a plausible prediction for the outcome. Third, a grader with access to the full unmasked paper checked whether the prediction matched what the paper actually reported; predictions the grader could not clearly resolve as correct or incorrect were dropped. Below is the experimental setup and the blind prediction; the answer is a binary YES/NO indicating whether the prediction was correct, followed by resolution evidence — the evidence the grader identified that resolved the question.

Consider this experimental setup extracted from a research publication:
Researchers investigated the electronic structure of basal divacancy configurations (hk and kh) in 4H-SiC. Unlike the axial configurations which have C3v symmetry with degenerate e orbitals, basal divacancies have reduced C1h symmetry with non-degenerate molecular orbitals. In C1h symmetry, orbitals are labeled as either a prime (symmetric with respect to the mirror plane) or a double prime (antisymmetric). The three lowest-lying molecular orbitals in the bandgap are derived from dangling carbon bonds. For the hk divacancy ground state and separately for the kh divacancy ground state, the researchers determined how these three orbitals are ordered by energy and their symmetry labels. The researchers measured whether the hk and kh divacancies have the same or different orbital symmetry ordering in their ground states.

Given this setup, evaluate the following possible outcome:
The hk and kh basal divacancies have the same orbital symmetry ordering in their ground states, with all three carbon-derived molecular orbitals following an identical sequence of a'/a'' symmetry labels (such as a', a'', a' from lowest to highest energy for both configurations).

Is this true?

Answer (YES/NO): NO